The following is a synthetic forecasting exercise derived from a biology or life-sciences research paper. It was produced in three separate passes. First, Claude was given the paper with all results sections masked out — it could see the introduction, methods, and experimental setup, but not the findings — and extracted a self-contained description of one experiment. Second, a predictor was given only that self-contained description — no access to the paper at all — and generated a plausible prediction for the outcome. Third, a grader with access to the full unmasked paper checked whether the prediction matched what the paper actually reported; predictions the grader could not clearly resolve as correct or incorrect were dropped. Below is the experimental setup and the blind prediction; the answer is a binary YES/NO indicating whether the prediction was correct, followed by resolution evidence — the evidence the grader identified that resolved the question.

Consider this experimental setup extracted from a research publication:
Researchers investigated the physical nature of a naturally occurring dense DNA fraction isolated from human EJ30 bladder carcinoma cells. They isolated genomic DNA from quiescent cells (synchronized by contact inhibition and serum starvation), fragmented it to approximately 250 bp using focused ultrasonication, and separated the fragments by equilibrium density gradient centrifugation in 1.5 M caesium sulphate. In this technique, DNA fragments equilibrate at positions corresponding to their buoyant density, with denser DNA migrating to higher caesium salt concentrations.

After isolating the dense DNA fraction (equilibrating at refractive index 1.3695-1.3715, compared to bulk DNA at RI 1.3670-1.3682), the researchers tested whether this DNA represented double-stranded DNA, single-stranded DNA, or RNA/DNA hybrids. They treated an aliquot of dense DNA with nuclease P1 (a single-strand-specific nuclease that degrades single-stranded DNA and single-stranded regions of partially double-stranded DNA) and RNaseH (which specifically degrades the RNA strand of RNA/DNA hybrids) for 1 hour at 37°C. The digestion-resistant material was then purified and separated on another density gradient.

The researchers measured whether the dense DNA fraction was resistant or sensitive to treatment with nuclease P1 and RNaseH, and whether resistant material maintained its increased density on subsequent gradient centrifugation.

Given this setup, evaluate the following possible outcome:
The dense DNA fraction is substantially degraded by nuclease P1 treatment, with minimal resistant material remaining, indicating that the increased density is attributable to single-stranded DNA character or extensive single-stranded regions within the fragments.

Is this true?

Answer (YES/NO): NO